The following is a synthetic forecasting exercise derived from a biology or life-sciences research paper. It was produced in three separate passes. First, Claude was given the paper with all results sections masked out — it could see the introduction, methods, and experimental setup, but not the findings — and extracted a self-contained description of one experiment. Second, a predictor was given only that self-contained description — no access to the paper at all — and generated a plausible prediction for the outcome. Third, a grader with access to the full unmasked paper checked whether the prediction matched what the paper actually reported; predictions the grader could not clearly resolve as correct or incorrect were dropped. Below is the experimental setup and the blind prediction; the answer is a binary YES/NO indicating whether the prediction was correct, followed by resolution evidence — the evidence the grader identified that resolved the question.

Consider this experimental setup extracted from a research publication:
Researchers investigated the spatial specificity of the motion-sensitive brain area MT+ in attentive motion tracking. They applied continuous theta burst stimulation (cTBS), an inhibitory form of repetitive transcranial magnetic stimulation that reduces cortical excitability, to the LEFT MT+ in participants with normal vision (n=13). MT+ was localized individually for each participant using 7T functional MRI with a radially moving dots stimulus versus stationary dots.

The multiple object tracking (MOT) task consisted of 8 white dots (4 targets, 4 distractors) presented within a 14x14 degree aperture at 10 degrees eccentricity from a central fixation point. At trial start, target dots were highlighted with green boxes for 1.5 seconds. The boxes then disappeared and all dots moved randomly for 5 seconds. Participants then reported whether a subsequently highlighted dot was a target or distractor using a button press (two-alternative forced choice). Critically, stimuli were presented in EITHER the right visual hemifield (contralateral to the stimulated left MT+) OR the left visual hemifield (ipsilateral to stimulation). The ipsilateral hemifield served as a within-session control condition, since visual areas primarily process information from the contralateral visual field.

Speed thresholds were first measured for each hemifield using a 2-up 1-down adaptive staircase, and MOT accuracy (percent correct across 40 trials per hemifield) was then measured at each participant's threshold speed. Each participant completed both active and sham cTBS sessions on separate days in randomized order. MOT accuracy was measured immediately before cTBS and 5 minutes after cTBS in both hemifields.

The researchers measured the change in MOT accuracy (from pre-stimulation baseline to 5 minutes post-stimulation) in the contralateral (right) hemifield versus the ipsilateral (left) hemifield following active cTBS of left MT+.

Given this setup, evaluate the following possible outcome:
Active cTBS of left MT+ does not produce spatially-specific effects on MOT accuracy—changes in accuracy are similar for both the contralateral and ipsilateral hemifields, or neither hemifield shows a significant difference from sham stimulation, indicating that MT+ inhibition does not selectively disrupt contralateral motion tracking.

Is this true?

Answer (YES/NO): NO